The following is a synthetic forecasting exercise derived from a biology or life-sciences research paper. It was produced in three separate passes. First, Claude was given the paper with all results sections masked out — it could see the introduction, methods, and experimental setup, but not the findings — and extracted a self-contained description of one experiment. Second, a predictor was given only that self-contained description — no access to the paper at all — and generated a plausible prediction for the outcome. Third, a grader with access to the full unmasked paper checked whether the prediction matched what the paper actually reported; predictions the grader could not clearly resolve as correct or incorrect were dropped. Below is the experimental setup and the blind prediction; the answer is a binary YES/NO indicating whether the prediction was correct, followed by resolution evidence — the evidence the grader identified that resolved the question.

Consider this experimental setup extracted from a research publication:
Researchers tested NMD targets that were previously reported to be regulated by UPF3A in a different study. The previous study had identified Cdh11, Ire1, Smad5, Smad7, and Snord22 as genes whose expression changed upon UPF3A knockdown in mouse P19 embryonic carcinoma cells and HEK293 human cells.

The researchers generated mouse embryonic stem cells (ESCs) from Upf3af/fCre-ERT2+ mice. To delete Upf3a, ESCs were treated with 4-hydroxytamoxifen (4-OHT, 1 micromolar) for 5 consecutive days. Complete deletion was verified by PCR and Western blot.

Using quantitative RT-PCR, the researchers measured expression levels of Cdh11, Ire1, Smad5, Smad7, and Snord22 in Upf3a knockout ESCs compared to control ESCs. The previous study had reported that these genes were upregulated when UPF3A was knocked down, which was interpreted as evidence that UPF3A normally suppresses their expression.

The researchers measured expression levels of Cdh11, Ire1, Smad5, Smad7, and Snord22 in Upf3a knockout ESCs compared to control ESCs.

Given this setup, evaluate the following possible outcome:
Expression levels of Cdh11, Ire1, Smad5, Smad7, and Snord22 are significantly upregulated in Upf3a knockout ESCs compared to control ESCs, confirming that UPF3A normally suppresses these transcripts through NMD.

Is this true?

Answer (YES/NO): NO